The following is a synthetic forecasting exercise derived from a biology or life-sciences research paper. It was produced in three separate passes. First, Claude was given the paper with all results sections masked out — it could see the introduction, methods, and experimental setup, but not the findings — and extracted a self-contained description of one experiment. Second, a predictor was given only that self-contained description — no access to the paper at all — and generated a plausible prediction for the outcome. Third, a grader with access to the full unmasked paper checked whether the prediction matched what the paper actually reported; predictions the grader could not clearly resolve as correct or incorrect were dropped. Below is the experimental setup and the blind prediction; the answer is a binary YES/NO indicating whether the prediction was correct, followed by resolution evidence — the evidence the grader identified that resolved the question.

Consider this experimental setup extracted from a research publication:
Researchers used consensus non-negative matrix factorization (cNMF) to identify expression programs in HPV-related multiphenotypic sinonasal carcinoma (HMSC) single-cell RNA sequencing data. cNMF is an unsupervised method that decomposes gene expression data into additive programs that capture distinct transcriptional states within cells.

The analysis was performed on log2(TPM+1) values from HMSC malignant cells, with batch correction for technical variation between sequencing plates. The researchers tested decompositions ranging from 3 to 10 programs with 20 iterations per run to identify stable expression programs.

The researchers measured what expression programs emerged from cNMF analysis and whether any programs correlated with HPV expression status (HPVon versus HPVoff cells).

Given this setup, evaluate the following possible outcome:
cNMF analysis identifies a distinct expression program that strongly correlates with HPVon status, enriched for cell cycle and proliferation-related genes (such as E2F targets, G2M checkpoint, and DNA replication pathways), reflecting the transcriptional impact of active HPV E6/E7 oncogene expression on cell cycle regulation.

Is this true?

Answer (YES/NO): NO